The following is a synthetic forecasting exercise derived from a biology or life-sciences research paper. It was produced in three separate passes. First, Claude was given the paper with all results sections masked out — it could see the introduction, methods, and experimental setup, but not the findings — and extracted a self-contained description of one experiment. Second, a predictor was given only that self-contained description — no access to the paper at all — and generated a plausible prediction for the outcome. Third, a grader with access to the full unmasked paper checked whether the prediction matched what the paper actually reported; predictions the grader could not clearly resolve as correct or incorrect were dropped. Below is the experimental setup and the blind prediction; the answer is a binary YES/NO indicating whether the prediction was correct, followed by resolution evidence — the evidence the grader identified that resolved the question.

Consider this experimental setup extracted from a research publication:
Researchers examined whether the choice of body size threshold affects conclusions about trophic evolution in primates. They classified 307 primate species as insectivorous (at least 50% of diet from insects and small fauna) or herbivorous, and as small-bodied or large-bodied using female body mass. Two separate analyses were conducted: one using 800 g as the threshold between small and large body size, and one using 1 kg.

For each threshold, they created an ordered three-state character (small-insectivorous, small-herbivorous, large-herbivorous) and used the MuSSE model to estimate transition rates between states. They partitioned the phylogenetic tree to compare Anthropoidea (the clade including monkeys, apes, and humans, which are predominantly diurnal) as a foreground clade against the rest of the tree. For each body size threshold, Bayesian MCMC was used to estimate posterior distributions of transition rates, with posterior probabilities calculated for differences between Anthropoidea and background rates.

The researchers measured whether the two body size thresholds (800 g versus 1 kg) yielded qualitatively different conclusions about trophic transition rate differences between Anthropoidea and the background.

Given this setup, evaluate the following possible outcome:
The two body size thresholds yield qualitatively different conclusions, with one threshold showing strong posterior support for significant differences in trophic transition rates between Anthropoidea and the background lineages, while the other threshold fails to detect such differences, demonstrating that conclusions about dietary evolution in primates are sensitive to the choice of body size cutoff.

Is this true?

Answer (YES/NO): NO